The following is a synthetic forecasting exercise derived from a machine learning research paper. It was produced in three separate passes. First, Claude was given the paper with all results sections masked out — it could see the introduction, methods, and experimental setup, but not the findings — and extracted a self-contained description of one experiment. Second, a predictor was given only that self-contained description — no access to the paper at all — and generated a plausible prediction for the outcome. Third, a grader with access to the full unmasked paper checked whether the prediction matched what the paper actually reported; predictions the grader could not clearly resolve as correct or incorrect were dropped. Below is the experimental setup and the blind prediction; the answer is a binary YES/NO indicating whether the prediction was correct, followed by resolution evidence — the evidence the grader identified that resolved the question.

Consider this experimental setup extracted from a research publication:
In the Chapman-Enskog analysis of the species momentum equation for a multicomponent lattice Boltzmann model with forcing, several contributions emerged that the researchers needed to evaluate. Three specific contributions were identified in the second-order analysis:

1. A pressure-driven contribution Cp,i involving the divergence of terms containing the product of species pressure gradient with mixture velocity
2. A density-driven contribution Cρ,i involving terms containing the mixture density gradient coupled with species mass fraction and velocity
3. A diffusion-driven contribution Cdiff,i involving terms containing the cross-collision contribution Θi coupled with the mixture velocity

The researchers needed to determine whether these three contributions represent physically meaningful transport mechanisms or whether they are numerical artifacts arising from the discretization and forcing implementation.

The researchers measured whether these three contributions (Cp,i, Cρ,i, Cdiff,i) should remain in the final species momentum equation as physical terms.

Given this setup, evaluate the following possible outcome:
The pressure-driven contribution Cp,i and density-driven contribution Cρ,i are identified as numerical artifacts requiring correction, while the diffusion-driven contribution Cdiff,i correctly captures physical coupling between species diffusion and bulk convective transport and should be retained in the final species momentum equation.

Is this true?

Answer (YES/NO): NO